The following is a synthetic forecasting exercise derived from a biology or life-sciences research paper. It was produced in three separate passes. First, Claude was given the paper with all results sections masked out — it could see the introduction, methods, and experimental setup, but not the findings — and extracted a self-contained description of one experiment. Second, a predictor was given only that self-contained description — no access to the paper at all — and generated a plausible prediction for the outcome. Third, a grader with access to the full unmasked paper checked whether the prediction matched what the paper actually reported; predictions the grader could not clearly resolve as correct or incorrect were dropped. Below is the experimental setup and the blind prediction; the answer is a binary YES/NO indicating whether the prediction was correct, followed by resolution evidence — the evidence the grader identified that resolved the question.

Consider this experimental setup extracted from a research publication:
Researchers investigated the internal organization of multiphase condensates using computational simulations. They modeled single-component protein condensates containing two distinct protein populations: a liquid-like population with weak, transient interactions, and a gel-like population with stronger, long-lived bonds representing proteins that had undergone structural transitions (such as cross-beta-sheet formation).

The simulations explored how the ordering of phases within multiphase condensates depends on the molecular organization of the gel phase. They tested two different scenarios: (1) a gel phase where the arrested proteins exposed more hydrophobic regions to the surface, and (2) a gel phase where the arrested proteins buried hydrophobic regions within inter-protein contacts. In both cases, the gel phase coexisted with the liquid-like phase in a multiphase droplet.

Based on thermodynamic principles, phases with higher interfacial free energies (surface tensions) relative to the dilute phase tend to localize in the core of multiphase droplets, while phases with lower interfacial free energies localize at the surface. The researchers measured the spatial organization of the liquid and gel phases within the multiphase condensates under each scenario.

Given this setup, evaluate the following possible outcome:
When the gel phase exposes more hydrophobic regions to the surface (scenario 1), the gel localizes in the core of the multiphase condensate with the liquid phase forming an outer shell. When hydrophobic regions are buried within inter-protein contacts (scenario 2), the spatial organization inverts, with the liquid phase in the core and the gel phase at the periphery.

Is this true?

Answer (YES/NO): YES